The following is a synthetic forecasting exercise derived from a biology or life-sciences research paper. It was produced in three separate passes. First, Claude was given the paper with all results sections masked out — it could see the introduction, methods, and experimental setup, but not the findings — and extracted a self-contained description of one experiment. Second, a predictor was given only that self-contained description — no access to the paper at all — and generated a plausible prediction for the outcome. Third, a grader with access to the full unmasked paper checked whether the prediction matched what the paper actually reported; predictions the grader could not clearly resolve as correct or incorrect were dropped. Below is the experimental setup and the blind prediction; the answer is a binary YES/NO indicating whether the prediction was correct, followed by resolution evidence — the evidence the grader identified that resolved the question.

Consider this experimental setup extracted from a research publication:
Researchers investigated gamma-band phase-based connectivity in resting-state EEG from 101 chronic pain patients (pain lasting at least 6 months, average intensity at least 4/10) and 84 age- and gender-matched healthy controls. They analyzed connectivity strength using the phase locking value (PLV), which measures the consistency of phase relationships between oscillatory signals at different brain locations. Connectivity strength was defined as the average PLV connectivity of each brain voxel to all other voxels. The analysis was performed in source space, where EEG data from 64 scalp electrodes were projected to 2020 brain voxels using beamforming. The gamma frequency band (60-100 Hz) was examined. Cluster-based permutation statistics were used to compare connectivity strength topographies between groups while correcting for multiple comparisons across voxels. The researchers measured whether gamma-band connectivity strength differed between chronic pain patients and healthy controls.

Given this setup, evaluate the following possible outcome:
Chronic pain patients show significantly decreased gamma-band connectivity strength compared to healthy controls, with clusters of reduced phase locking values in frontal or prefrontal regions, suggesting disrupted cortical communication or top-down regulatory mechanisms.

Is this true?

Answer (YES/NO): NO